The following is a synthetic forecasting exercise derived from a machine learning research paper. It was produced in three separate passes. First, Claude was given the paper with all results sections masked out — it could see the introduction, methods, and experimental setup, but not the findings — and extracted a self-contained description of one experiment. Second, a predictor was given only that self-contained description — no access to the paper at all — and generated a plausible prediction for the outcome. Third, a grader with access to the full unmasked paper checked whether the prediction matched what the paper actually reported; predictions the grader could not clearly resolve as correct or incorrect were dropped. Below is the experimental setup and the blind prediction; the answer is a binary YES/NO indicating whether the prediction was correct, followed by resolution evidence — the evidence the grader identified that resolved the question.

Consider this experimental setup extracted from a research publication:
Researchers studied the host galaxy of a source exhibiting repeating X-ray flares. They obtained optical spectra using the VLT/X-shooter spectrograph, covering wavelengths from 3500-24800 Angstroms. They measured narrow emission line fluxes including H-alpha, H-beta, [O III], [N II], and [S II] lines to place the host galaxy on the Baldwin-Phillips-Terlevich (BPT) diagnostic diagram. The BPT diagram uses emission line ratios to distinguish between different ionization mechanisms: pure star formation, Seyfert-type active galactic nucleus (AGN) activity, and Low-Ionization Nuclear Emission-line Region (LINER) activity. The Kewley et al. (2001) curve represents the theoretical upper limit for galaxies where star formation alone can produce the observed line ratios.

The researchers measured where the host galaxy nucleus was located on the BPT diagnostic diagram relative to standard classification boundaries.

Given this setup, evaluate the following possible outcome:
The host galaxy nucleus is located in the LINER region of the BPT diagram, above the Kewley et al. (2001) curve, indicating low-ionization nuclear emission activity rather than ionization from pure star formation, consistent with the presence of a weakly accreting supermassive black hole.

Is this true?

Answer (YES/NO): NO